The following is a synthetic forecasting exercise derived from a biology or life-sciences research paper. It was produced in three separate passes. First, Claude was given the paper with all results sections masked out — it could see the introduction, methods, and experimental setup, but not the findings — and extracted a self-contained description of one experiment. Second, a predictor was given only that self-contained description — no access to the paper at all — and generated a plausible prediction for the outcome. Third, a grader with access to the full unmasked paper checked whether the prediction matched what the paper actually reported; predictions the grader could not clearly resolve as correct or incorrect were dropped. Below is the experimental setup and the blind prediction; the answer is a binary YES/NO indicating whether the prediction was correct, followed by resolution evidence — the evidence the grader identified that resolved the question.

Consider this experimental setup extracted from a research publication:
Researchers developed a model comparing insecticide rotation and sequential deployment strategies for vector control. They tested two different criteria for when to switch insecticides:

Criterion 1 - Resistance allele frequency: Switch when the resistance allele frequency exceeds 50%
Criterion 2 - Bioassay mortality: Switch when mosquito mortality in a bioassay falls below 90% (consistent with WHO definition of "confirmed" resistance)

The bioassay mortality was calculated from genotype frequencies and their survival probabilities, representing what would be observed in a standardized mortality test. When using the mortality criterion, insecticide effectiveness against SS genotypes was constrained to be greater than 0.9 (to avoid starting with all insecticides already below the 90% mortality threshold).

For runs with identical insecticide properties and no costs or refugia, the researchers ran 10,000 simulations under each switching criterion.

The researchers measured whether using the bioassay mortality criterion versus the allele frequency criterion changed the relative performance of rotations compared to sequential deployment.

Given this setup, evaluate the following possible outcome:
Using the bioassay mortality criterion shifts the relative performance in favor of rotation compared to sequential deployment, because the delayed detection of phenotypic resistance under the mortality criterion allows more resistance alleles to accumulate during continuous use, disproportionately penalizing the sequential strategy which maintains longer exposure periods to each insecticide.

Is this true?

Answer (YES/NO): NO